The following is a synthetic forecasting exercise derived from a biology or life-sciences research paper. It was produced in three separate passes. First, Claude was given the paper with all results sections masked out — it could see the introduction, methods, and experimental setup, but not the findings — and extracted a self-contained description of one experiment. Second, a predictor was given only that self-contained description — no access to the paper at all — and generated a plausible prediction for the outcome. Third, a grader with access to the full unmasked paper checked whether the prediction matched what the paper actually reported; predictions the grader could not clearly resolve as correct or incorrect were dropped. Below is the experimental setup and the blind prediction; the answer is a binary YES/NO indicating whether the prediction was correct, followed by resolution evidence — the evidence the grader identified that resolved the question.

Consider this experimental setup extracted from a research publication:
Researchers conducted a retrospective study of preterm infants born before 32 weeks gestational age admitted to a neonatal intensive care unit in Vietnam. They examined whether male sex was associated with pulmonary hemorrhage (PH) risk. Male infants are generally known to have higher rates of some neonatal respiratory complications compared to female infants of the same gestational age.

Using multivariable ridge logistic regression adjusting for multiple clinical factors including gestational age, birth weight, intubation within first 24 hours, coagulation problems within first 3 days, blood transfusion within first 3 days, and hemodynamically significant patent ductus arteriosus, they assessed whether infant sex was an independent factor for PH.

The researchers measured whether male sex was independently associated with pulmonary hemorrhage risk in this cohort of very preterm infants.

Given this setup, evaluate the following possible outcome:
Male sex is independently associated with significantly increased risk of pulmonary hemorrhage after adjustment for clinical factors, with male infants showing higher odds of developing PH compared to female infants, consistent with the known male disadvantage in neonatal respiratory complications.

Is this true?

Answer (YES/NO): NO